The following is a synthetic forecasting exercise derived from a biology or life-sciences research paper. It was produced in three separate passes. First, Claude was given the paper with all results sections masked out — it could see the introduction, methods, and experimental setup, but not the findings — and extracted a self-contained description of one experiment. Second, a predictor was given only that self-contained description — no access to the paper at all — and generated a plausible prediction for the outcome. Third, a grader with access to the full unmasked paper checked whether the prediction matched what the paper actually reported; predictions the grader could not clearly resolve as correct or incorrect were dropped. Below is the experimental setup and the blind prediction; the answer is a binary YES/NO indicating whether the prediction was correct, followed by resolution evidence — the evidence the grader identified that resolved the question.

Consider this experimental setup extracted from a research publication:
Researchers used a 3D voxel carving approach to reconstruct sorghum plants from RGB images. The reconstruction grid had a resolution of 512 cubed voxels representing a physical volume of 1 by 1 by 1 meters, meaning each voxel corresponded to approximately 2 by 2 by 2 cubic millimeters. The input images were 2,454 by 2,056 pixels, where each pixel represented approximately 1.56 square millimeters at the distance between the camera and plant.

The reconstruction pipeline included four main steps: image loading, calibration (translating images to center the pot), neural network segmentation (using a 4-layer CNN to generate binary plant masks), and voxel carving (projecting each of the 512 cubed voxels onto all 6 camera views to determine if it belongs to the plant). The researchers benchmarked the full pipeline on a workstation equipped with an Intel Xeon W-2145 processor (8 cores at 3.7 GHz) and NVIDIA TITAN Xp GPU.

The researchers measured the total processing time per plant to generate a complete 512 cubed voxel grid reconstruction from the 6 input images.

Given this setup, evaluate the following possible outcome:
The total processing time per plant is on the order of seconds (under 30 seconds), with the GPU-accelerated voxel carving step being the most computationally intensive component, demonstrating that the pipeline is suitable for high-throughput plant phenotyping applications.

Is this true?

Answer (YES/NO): NO